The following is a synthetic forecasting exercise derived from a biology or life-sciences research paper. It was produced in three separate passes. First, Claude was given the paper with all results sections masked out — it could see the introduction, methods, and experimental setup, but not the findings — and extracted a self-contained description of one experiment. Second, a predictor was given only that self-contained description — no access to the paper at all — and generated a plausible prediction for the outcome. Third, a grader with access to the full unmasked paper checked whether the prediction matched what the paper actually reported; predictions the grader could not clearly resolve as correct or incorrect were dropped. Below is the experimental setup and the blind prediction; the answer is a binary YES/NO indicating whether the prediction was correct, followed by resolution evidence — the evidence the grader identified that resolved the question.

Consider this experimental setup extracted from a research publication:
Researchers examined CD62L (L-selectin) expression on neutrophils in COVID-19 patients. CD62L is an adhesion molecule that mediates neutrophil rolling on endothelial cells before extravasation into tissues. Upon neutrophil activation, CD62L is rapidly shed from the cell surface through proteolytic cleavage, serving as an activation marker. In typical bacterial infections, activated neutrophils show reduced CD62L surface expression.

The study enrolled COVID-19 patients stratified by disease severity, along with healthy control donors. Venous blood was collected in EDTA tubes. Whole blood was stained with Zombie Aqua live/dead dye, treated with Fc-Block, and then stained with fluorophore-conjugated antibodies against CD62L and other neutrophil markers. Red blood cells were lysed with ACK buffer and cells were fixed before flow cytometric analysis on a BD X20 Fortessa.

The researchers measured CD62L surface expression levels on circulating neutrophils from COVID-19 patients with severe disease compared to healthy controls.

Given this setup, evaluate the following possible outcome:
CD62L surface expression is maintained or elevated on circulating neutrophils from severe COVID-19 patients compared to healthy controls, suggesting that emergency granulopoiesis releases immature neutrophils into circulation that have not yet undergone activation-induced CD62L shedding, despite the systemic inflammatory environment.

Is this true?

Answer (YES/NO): NO